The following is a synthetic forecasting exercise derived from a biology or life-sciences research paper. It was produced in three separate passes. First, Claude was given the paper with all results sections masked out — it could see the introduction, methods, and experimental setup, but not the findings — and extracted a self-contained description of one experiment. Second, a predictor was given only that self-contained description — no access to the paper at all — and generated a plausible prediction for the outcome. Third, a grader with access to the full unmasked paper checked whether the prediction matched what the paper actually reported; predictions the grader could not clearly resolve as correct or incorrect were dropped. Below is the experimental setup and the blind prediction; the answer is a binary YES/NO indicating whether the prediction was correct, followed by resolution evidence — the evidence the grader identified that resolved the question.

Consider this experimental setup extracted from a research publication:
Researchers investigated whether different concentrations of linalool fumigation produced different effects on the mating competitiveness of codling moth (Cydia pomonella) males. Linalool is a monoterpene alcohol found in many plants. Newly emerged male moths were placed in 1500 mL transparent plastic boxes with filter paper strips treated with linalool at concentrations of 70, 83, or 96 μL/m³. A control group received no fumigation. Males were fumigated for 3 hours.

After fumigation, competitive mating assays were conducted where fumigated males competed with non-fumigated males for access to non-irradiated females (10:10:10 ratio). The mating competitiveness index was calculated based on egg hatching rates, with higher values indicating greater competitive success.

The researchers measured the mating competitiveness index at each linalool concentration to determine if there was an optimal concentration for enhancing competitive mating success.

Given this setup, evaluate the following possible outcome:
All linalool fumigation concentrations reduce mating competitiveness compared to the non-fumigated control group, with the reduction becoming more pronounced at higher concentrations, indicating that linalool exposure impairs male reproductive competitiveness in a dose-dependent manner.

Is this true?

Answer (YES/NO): NO